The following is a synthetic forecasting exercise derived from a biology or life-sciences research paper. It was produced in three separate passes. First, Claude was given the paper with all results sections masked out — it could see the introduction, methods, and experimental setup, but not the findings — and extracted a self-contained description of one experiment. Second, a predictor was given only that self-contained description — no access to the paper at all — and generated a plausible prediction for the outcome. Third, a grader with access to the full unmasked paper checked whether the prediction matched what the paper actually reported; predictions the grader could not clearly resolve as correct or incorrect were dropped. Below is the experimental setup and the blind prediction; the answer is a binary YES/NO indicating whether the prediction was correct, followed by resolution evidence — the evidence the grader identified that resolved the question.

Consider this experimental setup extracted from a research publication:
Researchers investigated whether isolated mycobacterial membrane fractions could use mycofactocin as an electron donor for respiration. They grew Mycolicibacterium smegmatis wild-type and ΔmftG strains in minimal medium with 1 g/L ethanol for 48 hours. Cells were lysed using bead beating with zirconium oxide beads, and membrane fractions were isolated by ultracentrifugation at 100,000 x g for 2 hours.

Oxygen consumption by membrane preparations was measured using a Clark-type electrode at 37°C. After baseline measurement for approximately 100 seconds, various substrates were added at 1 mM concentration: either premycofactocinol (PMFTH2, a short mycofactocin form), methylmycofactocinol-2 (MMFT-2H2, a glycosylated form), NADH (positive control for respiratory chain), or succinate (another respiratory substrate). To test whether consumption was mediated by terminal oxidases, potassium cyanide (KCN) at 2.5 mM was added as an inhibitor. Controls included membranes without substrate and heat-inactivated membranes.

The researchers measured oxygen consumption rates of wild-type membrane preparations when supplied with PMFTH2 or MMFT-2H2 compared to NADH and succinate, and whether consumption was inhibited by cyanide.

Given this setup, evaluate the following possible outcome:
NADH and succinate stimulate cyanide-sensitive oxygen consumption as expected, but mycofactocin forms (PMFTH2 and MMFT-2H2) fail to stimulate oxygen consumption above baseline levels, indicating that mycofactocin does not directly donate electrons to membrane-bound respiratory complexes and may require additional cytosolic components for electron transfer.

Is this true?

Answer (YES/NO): NO